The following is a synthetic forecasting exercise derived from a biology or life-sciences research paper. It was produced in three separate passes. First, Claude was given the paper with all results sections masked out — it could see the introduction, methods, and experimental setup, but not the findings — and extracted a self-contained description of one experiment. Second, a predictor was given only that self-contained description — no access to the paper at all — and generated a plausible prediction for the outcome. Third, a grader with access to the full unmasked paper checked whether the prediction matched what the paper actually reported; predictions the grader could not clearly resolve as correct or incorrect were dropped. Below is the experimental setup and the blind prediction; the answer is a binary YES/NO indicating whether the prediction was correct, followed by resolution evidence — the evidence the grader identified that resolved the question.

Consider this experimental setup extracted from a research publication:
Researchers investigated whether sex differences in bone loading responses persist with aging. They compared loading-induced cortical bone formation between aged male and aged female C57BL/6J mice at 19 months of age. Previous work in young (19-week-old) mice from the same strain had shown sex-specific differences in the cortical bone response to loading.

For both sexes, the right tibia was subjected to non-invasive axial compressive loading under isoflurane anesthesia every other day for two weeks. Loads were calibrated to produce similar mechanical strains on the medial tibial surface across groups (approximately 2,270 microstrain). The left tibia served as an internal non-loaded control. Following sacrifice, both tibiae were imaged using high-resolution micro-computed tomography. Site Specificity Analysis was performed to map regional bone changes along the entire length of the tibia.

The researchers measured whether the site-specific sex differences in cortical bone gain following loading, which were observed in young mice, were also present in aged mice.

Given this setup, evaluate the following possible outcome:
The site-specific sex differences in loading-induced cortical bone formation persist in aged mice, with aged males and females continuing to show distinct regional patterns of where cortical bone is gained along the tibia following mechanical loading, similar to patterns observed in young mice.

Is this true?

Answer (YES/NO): NO